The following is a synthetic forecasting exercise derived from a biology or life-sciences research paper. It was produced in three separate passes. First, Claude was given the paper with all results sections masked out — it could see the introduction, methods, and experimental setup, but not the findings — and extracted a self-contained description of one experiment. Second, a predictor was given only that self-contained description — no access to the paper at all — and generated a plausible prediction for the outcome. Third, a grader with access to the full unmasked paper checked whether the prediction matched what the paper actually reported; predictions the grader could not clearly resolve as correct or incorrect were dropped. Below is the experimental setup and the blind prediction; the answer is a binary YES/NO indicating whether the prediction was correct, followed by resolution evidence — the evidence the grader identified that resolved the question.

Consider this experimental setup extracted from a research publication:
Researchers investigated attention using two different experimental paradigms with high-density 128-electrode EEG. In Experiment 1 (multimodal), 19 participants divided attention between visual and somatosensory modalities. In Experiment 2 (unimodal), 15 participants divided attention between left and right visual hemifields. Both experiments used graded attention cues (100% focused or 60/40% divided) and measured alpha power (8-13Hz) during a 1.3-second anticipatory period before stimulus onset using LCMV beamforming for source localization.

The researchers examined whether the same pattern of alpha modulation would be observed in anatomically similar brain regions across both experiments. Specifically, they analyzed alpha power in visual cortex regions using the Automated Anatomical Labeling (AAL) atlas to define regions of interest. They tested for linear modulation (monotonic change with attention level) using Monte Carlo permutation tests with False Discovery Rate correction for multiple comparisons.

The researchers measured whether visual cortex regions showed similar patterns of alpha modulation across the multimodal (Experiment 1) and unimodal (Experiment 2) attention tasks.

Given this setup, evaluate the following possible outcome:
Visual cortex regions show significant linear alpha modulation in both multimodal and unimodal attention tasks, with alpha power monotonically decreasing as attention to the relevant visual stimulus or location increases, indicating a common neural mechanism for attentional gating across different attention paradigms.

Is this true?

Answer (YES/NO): YES